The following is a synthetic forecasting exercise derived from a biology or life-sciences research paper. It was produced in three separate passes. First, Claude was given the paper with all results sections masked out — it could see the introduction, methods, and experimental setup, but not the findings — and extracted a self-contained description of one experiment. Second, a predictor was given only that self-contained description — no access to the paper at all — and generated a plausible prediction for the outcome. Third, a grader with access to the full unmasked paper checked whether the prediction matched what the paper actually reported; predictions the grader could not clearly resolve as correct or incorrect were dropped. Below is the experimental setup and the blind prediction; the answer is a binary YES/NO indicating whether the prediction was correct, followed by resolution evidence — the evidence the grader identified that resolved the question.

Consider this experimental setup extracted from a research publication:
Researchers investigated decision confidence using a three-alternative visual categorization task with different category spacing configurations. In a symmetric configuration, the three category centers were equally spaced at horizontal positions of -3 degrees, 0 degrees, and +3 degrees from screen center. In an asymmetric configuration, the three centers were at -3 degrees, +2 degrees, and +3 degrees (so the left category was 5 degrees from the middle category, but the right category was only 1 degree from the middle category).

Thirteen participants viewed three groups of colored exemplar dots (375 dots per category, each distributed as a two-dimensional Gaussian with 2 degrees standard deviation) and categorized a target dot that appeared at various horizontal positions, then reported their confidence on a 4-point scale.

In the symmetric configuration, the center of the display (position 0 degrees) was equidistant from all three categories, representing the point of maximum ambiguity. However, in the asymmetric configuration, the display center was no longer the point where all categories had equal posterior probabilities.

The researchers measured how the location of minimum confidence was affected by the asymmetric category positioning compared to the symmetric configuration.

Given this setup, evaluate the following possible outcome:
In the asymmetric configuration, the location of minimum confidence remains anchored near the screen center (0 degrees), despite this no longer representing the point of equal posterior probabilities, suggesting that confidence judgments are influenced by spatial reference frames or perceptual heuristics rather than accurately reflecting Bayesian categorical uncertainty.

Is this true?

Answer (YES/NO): NO